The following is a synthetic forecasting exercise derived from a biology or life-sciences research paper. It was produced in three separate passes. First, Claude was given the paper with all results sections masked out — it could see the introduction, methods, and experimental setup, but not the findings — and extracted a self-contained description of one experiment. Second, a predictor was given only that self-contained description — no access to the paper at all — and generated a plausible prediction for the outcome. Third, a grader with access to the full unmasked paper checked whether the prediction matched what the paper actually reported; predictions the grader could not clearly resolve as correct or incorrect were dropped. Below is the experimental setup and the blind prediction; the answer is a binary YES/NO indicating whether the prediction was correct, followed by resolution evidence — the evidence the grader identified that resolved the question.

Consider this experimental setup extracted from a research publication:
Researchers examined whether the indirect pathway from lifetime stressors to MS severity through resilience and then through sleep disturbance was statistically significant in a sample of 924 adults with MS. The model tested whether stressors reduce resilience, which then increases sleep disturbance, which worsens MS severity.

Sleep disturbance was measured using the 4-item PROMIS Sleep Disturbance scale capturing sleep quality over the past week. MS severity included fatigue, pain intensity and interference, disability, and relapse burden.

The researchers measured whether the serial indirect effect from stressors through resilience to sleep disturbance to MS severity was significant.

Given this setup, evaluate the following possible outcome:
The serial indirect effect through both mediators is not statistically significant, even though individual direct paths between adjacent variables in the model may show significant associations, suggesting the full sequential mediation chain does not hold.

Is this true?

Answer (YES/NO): NO